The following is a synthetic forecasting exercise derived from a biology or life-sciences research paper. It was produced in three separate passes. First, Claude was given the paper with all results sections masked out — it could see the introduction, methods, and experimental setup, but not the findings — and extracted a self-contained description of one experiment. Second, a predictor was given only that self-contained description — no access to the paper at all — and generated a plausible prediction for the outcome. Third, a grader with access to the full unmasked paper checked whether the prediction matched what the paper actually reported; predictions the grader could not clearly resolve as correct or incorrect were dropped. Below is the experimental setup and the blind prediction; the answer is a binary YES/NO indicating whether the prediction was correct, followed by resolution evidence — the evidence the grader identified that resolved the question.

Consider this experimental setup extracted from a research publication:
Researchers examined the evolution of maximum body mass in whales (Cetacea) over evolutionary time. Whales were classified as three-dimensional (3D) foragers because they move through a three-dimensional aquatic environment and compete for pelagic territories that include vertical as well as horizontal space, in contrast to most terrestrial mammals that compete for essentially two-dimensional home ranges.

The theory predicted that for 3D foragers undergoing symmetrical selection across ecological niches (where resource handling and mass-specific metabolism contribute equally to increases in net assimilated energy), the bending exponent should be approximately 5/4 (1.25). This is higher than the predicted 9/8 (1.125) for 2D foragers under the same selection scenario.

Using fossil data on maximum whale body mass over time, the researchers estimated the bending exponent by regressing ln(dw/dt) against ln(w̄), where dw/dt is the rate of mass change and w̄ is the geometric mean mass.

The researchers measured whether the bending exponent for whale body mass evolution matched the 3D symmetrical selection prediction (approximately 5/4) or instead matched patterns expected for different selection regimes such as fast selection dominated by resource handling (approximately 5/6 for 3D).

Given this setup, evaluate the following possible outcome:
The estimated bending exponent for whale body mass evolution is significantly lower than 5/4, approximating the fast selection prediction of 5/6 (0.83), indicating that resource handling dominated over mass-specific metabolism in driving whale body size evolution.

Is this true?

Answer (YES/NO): NO